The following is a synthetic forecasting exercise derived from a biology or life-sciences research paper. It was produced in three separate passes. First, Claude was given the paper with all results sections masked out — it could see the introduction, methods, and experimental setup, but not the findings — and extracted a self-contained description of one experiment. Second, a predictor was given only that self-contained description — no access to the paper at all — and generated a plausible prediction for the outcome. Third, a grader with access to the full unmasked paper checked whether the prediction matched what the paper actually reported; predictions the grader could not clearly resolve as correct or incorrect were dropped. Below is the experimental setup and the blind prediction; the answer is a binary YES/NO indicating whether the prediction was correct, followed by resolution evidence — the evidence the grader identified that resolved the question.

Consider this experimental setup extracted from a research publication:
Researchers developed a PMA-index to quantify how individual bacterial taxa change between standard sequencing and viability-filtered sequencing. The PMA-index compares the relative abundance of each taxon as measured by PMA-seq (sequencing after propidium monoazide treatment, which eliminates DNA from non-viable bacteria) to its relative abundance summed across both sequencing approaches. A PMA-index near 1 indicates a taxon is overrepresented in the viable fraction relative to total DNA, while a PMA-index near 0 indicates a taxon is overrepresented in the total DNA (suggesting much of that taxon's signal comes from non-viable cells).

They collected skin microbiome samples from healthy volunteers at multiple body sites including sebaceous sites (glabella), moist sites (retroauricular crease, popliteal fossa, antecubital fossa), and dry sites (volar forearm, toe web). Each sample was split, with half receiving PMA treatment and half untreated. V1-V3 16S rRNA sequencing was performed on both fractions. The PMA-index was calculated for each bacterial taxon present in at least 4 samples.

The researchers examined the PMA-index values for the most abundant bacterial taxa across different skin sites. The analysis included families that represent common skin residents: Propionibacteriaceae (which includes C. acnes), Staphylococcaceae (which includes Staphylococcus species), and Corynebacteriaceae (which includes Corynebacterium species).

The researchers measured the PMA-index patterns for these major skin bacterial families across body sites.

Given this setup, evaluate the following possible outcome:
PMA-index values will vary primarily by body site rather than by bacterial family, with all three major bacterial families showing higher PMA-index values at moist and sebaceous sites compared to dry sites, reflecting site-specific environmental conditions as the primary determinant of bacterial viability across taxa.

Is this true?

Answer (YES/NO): NO